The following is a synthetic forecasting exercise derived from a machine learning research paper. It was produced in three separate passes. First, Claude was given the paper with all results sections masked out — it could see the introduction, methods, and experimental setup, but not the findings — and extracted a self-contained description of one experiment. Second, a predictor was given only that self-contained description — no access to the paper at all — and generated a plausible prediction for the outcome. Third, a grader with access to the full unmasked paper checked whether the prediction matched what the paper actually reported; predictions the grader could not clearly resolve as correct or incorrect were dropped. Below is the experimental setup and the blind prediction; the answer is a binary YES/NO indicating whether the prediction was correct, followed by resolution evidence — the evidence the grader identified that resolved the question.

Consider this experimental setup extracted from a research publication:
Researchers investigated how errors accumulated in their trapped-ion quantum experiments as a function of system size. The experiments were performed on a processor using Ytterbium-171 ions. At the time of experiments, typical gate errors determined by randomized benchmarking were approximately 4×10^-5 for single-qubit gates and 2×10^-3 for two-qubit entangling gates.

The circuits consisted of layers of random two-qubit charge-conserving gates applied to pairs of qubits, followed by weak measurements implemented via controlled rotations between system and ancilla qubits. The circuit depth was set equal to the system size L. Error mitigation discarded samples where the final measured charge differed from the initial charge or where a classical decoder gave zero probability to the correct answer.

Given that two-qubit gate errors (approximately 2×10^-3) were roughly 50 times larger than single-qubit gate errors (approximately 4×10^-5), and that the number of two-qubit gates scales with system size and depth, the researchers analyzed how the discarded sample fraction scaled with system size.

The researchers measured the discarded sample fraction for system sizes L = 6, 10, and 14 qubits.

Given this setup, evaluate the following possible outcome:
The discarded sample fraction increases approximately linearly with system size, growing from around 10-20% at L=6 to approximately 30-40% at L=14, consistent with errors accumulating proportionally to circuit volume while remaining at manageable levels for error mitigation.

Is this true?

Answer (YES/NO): NO